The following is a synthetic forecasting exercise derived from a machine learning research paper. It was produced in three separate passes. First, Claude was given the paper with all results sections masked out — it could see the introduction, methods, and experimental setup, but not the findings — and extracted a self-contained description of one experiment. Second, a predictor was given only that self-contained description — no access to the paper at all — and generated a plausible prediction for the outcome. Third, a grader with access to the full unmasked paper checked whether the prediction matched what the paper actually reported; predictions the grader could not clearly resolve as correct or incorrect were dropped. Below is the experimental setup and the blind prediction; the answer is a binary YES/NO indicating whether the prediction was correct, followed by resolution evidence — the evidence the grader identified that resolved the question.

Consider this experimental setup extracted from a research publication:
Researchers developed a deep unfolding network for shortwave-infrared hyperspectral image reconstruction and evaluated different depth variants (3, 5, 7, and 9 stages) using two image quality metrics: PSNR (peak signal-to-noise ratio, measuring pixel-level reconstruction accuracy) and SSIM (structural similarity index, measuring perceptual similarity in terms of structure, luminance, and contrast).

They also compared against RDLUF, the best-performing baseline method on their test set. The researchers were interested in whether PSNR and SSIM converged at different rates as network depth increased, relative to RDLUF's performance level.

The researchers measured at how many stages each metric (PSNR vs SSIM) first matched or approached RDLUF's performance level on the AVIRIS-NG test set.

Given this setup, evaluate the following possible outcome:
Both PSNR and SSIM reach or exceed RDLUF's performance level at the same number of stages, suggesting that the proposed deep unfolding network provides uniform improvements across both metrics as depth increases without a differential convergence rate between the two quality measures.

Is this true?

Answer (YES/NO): NO